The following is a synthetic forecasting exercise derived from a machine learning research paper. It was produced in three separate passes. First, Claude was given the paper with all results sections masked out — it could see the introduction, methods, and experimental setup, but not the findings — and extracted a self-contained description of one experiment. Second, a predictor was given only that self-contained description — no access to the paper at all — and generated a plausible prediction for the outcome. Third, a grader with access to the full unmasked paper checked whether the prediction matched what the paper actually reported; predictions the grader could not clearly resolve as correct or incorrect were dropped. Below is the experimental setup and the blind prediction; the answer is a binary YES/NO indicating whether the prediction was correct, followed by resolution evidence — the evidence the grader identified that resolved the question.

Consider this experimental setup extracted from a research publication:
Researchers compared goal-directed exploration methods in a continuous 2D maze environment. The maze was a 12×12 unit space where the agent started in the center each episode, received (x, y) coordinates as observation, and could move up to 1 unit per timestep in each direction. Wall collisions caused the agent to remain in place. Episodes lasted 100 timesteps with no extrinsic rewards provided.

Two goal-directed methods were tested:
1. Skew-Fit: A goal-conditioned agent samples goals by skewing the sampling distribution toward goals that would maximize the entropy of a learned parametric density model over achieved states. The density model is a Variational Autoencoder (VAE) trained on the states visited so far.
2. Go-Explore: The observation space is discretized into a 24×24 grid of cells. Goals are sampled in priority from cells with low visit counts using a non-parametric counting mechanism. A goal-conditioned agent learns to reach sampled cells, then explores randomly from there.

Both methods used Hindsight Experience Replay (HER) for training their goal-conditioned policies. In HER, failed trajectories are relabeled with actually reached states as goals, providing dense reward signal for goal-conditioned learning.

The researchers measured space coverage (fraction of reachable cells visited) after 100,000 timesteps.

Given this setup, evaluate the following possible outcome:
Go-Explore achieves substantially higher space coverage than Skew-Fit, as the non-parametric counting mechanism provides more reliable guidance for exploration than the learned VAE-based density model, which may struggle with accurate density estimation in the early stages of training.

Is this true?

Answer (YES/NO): YES